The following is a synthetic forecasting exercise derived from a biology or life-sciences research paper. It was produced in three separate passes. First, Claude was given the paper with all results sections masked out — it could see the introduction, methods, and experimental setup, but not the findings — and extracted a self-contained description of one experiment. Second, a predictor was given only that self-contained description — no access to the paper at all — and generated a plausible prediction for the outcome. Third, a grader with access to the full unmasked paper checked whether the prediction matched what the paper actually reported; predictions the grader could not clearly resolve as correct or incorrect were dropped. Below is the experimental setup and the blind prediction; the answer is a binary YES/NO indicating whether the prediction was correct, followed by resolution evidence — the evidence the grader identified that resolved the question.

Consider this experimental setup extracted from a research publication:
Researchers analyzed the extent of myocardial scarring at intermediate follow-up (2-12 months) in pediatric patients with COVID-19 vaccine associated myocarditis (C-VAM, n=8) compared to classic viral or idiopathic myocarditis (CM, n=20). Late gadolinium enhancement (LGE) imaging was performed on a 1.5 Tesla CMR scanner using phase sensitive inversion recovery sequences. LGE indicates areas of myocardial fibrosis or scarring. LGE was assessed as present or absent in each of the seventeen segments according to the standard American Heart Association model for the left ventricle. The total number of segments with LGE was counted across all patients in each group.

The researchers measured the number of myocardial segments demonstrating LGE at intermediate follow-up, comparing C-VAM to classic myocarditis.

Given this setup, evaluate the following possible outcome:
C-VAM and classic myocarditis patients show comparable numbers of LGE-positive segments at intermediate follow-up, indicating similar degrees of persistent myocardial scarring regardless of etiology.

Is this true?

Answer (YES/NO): NO